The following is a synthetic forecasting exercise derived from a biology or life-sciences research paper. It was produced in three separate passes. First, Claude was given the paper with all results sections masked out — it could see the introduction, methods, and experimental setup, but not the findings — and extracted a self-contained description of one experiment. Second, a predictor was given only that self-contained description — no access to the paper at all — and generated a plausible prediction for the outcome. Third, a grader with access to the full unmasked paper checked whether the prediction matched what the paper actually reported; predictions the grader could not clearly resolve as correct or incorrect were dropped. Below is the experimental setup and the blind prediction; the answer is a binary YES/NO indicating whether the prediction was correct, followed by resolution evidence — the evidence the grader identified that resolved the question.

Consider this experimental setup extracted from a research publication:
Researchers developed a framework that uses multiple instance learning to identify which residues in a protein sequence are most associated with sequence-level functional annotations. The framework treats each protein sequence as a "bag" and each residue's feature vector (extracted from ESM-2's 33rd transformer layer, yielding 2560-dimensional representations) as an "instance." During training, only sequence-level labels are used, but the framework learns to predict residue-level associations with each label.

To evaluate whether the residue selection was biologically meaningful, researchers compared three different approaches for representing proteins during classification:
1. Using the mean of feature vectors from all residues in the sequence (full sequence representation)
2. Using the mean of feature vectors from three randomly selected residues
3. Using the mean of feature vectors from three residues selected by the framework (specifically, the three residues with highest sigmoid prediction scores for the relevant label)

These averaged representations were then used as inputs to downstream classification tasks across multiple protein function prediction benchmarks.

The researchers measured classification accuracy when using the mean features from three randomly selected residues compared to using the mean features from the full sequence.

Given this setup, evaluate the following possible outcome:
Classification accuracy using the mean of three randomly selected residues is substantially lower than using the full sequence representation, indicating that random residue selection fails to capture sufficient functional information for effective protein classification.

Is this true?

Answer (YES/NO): YES